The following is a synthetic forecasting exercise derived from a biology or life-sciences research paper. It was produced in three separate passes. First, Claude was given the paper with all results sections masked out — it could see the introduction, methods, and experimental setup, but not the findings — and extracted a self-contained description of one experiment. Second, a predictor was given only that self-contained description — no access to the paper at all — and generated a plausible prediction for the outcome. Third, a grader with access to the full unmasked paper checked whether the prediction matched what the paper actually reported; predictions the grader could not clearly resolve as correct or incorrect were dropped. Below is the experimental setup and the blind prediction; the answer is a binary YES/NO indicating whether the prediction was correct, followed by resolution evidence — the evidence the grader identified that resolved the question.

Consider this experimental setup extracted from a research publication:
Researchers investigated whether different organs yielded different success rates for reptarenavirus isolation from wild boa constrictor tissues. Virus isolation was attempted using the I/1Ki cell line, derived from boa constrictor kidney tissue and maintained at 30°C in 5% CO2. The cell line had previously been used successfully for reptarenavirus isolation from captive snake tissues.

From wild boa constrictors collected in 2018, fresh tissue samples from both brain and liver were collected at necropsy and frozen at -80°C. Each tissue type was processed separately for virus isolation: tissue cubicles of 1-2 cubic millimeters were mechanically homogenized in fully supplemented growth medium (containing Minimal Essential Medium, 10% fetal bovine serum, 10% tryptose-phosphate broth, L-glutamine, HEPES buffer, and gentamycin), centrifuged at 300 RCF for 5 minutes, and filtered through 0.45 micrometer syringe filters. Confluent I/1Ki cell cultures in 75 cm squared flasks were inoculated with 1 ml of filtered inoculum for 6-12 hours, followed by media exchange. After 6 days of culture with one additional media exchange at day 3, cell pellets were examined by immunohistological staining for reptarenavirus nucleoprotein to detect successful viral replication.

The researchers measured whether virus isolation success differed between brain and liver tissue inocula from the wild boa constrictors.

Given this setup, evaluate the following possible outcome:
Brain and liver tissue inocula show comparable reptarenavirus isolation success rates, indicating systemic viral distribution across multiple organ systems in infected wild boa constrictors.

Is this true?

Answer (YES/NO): YES